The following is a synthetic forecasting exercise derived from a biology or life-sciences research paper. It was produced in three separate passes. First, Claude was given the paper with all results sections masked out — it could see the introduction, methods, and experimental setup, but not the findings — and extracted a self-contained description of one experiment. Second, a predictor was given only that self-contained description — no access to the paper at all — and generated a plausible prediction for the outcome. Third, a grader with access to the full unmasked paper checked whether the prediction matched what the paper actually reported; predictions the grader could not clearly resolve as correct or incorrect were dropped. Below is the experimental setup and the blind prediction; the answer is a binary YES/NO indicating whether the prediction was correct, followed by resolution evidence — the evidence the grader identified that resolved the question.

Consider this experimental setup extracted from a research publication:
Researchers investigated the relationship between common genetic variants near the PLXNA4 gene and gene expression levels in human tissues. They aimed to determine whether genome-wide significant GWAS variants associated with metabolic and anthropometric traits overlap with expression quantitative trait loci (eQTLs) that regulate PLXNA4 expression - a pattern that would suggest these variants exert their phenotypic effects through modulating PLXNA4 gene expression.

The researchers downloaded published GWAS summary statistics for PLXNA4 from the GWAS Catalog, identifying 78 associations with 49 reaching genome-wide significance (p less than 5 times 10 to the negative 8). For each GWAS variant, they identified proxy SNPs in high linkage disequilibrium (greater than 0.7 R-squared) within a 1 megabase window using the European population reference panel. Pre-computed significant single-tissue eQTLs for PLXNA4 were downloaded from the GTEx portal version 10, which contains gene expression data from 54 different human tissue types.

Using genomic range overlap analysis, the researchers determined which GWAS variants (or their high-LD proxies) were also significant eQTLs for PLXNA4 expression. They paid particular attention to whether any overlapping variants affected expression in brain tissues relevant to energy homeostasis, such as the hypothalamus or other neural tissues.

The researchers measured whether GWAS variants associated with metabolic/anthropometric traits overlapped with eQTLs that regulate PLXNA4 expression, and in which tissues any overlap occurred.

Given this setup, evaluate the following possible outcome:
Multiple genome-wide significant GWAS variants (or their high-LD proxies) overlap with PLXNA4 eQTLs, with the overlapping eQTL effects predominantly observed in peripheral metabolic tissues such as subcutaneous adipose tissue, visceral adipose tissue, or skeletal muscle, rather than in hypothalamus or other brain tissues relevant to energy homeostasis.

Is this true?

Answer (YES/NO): NO